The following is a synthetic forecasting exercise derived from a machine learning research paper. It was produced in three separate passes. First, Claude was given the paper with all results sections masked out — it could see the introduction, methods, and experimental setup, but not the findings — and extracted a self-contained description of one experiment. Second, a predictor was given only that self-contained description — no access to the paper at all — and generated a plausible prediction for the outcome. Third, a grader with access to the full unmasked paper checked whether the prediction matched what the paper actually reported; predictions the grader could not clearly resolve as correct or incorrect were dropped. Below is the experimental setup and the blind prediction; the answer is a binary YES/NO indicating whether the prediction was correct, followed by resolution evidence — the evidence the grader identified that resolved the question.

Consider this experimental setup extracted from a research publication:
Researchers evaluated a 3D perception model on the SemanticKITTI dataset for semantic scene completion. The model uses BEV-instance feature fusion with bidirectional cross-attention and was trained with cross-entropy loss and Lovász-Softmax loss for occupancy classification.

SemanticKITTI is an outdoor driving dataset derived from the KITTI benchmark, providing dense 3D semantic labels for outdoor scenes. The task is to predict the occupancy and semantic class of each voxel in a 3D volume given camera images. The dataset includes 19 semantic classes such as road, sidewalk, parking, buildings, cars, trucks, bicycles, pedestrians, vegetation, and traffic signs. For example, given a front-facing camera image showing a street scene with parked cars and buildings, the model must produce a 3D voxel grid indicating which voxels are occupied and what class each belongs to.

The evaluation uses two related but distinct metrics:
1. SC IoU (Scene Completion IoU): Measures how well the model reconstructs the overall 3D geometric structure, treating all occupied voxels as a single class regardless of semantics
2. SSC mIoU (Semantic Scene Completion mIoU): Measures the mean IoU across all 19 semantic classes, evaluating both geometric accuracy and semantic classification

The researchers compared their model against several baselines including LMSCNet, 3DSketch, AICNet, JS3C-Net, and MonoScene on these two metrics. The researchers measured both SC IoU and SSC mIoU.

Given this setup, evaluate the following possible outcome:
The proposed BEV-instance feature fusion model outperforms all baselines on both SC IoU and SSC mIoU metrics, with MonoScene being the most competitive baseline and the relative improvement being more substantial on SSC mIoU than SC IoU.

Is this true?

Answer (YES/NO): NO